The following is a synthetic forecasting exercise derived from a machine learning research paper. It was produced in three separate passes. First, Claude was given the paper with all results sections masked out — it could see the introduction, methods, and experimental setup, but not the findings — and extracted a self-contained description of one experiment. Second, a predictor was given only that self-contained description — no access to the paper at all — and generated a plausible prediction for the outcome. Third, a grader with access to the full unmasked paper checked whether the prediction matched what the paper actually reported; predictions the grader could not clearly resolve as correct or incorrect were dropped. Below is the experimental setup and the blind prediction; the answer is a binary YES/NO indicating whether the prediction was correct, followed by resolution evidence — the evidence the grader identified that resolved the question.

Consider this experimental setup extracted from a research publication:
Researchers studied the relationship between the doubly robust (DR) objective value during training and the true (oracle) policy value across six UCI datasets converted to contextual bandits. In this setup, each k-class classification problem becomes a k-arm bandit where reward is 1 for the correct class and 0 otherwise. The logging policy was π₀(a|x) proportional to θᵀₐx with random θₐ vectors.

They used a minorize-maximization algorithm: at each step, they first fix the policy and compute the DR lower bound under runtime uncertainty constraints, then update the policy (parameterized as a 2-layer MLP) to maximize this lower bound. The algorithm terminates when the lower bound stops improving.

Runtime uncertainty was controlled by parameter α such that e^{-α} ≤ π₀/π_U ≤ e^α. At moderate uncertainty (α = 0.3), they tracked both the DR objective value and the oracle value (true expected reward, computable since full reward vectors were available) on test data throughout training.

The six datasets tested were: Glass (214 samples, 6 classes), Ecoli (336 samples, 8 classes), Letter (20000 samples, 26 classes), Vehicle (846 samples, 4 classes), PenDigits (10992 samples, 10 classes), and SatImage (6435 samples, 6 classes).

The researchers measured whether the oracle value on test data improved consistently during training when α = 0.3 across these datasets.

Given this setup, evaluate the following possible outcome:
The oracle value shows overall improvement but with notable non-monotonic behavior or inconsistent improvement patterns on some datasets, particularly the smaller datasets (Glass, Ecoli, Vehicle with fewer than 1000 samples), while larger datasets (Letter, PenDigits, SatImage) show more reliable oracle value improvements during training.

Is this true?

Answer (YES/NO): NO